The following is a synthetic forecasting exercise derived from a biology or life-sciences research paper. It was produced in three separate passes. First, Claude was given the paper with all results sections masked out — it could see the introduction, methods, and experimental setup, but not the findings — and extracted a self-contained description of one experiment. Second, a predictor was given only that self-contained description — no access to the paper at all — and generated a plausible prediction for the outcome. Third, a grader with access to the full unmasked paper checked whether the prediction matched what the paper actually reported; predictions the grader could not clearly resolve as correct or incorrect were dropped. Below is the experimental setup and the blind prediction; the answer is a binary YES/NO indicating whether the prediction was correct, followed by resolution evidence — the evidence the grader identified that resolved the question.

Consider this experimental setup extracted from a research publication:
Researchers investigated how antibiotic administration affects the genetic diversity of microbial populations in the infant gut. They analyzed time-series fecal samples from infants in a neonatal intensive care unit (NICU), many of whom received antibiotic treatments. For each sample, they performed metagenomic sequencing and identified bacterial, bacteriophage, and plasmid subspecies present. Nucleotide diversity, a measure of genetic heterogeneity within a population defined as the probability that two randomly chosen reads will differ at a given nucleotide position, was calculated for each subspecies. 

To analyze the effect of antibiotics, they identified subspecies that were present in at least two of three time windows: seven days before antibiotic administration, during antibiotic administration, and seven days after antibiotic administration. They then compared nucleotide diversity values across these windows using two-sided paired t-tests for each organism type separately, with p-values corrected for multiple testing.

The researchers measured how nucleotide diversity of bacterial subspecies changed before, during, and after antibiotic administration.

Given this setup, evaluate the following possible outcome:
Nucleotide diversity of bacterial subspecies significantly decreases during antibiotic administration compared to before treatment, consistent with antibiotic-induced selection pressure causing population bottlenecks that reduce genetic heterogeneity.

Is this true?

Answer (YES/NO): NO